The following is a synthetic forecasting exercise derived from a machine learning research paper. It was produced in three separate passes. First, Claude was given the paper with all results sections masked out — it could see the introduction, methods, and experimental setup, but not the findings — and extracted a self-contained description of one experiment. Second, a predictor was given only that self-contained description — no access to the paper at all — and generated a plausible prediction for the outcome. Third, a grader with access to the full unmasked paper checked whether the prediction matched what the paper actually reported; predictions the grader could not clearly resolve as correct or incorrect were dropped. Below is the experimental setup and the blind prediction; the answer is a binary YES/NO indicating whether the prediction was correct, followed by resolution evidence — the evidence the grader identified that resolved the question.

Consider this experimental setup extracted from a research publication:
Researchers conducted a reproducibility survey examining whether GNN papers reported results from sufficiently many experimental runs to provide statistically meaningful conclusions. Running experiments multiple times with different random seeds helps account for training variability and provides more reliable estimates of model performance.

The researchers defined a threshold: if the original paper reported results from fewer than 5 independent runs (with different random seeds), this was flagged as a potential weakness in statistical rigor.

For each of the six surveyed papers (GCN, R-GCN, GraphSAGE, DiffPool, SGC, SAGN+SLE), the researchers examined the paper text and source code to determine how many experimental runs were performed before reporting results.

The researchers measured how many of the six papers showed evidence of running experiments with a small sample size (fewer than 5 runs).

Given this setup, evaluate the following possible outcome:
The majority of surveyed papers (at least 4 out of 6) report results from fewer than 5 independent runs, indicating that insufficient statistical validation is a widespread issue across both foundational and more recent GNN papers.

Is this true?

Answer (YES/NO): YES